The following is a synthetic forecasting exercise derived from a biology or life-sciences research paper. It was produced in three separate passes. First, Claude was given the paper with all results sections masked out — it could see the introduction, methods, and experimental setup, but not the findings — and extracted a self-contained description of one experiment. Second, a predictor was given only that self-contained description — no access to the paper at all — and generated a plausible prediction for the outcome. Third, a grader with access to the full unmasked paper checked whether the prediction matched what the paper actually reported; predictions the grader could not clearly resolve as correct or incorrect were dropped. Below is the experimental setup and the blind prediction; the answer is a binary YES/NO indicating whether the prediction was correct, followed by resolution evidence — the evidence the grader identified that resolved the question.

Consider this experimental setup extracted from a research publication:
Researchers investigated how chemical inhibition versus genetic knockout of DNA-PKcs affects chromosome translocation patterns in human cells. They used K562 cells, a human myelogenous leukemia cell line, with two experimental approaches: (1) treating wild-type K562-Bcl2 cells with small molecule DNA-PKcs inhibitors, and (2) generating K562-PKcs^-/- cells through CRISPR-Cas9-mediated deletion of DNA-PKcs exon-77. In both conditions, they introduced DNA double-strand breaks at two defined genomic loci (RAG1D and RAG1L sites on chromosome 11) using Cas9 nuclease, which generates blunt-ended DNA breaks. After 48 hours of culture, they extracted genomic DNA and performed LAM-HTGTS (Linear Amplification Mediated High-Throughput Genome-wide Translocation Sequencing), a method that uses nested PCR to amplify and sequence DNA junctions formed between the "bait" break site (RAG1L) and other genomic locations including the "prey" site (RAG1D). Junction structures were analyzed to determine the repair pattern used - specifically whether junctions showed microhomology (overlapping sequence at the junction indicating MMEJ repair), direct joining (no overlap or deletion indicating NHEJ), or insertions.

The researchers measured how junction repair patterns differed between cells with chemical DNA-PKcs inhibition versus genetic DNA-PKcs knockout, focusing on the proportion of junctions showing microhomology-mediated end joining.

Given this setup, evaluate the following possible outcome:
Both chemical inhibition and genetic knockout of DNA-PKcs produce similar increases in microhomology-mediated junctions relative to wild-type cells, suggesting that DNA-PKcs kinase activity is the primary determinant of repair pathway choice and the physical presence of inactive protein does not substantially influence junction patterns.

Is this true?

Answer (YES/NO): NO